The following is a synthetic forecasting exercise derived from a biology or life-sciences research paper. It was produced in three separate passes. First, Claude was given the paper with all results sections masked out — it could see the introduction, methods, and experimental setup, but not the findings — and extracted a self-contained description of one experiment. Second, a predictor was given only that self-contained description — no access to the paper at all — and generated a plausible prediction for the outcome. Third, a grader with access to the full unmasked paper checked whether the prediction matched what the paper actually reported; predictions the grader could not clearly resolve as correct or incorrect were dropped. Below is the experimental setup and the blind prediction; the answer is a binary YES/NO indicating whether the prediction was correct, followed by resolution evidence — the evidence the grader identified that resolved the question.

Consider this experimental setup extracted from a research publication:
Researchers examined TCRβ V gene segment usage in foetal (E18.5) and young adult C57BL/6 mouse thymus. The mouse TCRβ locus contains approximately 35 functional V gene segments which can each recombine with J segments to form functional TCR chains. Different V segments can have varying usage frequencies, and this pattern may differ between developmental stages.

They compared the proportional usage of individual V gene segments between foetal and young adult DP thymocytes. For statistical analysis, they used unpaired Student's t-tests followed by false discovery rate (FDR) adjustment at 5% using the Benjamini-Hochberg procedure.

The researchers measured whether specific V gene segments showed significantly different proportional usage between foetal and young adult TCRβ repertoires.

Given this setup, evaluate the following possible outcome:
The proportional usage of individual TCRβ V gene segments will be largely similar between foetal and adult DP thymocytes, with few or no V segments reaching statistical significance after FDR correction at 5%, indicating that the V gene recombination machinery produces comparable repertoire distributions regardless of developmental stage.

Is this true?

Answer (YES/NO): NO